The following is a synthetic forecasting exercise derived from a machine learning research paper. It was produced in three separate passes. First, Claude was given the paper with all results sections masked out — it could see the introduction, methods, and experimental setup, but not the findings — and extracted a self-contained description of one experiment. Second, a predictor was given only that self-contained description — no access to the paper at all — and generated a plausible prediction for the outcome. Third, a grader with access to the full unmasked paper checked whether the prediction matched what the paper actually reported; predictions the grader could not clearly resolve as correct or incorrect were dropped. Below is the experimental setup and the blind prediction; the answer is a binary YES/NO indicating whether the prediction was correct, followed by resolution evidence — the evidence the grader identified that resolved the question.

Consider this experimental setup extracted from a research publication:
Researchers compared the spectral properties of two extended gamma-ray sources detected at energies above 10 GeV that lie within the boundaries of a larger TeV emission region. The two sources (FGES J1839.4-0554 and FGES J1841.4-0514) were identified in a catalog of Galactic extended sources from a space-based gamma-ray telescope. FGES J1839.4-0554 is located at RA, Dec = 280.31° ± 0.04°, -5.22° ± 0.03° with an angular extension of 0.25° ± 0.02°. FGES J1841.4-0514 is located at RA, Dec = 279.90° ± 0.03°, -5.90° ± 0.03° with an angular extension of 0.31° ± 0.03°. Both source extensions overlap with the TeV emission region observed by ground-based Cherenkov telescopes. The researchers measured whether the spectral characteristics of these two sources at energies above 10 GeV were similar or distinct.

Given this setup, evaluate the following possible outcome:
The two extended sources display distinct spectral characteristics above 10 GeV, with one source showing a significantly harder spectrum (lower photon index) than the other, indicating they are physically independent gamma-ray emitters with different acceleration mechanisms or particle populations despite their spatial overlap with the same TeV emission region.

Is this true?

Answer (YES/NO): NO